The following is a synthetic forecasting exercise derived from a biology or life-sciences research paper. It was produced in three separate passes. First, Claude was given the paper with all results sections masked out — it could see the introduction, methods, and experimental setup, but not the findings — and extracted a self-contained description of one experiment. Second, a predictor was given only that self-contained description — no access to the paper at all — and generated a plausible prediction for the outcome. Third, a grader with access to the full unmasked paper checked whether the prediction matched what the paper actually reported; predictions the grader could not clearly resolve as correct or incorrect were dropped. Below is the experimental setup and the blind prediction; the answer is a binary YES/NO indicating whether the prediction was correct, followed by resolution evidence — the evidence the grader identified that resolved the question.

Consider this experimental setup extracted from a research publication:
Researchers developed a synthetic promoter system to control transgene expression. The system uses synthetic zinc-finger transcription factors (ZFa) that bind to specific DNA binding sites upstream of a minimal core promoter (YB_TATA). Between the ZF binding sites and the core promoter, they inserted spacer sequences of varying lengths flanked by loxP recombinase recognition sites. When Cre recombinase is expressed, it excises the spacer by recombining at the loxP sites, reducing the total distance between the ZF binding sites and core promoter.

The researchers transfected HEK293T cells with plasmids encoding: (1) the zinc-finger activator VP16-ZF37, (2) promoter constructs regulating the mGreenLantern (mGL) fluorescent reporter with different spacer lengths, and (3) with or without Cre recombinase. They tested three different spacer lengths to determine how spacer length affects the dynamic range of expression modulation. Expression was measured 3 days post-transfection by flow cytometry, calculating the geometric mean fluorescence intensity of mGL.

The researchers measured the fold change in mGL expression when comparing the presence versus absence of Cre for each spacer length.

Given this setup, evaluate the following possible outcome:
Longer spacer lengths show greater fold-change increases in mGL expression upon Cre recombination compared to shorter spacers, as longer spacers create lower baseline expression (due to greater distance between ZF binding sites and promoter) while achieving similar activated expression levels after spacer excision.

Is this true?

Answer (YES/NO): YES